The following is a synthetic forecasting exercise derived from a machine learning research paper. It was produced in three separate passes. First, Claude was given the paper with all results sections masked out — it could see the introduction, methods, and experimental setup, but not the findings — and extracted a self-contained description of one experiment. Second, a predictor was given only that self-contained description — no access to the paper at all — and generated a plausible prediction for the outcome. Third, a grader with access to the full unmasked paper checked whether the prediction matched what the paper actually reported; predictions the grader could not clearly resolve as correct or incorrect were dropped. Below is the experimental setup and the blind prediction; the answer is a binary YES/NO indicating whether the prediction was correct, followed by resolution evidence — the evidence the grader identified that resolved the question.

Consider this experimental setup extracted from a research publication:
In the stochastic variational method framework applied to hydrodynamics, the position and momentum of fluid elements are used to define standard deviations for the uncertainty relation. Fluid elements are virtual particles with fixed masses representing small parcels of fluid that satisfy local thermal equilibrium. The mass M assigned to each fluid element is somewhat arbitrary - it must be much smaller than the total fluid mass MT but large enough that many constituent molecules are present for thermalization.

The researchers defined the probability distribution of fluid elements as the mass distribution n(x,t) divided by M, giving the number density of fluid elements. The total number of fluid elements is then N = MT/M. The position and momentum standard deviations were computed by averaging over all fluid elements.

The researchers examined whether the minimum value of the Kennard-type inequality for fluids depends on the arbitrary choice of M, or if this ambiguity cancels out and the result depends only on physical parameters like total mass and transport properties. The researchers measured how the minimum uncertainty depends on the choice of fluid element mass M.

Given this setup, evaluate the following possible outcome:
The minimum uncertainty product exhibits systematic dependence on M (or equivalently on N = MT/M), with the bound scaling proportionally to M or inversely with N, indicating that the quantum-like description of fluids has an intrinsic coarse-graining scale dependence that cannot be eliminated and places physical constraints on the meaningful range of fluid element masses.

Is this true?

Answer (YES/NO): NO